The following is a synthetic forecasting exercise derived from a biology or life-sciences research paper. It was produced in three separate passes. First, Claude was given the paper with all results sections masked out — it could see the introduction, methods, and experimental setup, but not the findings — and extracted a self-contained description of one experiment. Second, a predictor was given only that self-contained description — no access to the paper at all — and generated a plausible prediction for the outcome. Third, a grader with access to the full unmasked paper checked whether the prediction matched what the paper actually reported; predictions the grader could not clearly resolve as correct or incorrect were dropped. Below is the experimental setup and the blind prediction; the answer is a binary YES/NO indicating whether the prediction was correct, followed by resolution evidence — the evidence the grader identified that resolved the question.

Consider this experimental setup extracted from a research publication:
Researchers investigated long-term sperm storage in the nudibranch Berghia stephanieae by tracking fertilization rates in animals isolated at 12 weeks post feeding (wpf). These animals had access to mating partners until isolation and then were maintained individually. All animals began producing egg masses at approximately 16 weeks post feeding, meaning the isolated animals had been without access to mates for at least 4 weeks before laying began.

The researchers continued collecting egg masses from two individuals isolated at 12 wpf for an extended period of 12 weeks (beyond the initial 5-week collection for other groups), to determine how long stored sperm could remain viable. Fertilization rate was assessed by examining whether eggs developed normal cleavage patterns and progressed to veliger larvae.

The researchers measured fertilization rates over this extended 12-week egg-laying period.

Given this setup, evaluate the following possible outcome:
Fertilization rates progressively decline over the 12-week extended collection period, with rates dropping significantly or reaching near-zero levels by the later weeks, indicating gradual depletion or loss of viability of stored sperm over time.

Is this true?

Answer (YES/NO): NO